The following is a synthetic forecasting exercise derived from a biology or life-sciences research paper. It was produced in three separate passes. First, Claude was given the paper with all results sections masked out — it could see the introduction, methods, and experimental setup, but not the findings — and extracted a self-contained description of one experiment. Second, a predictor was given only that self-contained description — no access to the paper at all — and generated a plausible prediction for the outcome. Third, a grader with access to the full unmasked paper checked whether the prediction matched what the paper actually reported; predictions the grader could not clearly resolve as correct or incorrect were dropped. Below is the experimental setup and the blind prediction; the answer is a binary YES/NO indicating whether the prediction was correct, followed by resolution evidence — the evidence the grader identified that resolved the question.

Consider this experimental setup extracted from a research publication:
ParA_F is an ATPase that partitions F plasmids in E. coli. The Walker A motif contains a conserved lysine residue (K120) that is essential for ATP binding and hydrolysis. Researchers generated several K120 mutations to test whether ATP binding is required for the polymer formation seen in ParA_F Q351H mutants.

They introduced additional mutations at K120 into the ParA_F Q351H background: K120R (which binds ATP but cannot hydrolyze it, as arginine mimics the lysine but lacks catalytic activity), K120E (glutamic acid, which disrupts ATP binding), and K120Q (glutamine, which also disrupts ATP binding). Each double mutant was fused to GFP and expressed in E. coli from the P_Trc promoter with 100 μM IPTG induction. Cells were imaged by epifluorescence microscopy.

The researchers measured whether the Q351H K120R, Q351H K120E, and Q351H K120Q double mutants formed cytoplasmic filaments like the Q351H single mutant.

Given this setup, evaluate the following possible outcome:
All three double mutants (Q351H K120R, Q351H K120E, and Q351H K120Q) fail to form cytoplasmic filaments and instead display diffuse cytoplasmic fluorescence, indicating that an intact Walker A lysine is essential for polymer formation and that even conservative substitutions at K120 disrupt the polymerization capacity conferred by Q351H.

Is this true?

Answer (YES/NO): YES